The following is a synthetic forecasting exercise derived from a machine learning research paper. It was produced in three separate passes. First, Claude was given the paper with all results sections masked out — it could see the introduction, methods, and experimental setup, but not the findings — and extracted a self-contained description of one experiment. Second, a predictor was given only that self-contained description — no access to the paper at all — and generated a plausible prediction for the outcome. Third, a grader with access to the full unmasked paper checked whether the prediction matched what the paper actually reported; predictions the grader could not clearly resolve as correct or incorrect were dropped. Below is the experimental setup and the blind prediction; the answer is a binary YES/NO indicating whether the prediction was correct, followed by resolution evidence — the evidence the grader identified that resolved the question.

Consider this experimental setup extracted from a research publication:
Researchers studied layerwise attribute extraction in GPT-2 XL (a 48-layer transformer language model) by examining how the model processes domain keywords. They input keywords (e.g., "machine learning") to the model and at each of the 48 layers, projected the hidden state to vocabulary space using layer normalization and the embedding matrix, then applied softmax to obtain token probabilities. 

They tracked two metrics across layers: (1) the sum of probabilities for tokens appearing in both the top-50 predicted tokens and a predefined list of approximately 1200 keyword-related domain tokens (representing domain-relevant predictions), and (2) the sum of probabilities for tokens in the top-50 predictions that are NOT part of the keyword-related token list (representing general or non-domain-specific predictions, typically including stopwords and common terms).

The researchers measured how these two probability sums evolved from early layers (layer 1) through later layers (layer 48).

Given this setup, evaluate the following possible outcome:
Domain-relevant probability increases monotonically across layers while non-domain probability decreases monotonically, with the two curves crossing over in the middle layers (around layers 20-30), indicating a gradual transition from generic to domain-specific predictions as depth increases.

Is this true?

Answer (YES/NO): NO